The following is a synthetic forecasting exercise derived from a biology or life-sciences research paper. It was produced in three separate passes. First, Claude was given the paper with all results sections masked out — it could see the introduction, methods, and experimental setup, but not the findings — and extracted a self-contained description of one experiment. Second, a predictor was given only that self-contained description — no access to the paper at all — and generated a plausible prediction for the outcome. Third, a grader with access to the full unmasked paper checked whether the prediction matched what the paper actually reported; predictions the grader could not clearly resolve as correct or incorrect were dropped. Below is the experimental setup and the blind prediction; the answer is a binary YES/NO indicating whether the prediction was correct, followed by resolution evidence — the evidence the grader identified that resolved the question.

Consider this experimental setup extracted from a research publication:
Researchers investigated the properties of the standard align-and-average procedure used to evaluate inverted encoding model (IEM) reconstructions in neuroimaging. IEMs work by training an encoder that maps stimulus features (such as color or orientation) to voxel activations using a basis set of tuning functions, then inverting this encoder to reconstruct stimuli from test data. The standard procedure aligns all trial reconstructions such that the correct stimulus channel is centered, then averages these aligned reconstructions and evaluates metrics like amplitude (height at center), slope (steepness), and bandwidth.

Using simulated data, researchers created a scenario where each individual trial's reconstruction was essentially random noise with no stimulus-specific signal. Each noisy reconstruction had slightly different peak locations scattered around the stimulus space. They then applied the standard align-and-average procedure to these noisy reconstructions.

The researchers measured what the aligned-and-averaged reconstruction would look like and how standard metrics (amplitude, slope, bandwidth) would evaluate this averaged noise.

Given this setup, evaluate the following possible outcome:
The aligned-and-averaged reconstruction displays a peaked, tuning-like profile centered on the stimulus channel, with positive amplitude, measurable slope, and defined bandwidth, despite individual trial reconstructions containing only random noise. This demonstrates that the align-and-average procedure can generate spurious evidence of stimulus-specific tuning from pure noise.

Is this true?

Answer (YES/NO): YES